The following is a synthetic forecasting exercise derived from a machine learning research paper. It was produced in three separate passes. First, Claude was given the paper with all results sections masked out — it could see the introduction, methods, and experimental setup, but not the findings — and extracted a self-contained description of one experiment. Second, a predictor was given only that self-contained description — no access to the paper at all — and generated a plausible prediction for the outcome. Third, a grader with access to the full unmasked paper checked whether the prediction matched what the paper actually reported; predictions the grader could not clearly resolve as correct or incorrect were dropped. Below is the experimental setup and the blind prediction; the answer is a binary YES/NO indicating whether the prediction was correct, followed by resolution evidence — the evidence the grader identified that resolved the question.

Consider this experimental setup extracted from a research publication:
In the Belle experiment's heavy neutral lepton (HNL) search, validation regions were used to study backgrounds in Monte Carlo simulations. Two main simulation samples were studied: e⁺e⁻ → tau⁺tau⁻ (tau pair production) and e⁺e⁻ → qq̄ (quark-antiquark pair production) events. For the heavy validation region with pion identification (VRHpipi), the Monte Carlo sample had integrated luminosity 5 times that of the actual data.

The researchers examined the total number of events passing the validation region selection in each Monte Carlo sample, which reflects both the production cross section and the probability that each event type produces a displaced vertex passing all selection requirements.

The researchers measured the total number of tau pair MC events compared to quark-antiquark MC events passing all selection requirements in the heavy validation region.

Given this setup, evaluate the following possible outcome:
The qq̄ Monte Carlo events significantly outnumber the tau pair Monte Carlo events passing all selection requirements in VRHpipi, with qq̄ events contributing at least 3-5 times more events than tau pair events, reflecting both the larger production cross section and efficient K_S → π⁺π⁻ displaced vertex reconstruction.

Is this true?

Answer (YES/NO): NO